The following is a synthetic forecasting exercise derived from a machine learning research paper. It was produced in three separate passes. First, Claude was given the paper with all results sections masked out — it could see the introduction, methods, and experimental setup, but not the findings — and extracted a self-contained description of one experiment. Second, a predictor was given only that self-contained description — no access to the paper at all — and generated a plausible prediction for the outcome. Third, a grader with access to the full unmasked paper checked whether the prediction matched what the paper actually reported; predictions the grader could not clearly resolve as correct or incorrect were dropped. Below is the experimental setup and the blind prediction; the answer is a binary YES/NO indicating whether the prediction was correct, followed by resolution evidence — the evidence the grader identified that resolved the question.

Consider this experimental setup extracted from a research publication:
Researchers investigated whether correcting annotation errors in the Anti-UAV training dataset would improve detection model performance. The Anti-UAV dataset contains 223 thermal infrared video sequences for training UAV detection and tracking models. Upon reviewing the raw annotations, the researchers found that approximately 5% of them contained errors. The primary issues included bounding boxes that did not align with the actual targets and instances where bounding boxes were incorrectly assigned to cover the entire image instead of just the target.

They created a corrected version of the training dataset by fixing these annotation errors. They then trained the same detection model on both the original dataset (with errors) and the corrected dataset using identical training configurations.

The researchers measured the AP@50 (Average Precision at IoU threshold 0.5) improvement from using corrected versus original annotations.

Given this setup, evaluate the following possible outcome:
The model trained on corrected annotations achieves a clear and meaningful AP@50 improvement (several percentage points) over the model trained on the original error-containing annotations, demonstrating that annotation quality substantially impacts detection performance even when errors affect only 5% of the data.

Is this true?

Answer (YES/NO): NO